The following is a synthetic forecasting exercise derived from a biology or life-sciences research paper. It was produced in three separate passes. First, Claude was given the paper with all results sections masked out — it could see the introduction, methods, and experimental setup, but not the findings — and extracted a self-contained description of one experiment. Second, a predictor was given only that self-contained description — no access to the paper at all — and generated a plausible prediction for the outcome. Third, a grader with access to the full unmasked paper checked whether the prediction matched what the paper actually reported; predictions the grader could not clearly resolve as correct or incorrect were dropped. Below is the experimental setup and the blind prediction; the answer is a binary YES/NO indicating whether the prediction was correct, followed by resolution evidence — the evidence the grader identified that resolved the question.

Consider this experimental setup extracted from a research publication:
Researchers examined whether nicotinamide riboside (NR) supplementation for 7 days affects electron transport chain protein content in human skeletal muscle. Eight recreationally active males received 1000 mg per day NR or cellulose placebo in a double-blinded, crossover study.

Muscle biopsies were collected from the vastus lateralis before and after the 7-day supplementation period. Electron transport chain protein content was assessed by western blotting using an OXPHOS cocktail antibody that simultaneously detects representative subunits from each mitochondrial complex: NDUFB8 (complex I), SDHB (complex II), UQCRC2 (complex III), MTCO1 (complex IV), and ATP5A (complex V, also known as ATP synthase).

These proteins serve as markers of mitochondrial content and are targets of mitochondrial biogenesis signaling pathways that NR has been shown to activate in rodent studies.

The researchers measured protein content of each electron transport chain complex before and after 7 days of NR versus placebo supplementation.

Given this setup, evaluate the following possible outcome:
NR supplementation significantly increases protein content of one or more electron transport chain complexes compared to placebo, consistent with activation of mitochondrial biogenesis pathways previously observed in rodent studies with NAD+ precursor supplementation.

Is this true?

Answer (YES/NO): NO